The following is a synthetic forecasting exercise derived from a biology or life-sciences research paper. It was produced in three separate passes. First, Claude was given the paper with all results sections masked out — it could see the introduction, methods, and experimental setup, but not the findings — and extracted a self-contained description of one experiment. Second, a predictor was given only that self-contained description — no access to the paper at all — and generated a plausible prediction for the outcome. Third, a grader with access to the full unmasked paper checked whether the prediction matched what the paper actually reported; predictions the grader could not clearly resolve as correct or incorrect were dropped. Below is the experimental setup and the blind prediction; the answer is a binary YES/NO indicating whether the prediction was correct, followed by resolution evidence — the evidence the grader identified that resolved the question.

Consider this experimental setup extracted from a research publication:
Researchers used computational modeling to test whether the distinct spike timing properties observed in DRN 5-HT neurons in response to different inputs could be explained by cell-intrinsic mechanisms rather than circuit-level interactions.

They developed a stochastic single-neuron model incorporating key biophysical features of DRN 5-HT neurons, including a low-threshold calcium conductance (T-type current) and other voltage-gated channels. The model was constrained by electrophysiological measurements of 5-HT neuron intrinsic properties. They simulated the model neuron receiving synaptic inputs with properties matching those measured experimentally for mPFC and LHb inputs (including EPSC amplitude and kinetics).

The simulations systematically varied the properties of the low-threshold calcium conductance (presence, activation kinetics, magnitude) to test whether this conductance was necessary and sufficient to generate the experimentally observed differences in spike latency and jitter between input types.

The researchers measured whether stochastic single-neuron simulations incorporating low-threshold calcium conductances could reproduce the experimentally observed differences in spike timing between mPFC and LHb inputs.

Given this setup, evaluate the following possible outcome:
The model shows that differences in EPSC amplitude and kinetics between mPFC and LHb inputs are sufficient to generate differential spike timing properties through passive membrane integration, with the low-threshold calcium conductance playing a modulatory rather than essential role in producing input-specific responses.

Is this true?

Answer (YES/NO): NO